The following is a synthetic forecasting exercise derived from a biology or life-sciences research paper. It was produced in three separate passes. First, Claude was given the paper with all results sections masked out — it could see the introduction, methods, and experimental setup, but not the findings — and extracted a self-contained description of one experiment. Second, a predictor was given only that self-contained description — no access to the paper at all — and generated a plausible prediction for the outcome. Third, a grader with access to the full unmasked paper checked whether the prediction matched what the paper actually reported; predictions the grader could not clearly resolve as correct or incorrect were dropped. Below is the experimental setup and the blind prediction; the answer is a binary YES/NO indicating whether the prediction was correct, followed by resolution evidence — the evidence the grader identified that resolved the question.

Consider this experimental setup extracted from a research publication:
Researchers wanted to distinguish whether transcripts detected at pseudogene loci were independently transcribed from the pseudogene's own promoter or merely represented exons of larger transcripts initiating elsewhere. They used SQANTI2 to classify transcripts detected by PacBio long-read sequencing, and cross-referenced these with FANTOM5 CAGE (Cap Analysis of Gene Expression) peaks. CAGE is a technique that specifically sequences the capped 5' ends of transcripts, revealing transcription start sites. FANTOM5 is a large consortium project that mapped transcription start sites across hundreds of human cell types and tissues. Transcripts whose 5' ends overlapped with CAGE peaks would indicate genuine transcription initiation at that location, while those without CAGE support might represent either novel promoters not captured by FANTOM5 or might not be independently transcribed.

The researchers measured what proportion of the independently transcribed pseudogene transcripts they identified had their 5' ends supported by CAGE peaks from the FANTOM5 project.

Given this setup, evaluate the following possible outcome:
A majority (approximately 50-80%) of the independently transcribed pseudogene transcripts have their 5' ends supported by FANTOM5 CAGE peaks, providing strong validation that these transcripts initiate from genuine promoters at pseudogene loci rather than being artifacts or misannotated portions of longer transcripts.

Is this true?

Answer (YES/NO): NO